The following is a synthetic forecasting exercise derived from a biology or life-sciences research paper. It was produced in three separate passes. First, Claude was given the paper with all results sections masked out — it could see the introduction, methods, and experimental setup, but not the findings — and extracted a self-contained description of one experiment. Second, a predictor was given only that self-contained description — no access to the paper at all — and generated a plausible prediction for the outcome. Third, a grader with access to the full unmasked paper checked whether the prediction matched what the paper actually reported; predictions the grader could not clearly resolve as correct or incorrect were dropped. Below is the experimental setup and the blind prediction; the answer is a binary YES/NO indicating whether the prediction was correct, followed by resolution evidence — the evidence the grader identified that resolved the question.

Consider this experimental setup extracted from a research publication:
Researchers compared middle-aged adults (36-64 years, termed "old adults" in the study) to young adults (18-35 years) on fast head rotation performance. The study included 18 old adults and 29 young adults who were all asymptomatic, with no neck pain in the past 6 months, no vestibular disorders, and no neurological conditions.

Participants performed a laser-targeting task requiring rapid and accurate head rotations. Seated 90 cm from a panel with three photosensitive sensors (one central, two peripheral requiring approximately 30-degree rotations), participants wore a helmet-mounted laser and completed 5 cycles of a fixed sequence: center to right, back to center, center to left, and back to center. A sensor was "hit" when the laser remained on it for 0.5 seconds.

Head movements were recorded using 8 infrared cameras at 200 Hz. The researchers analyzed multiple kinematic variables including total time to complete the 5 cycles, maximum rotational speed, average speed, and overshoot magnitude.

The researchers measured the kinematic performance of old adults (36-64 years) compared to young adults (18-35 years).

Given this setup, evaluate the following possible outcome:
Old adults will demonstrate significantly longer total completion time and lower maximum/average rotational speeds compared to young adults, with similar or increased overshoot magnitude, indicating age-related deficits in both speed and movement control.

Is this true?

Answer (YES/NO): NO